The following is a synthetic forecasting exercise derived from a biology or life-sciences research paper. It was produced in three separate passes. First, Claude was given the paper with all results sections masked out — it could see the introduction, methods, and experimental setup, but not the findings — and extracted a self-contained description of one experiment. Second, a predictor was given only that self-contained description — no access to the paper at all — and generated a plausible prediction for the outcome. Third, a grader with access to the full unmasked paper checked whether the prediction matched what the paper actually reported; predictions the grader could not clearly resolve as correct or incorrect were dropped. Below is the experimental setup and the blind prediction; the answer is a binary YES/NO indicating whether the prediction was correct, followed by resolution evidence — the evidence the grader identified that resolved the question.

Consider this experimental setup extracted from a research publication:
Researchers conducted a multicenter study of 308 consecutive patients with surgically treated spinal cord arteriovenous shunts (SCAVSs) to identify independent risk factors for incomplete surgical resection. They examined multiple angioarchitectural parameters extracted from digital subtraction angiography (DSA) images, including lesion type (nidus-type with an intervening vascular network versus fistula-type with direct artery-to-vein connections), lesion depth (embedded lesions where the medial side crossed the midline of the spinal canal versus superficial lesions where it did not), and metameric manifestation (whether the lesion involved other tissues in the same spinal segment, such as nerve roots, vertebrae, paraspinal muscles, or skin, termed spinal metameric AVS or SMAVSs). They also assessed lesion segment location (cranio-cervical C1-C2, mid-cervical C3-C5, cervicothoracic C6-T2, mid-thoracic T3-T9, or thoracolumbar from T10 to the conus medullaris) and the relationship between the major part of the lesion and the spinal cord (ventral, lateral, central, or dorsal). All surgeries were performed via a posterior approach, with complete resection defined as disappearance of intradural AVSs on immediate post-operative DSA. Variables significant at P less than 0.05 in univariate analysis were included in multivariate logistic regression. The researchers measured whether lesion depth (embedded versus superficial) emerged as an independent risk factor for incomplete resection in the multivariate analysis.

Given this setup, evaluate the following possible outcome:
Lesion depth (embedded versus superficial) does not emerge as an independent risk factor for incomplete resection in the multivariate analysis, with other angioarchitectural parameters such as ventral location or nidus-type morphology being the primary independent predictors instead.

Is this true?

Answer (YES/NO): NO